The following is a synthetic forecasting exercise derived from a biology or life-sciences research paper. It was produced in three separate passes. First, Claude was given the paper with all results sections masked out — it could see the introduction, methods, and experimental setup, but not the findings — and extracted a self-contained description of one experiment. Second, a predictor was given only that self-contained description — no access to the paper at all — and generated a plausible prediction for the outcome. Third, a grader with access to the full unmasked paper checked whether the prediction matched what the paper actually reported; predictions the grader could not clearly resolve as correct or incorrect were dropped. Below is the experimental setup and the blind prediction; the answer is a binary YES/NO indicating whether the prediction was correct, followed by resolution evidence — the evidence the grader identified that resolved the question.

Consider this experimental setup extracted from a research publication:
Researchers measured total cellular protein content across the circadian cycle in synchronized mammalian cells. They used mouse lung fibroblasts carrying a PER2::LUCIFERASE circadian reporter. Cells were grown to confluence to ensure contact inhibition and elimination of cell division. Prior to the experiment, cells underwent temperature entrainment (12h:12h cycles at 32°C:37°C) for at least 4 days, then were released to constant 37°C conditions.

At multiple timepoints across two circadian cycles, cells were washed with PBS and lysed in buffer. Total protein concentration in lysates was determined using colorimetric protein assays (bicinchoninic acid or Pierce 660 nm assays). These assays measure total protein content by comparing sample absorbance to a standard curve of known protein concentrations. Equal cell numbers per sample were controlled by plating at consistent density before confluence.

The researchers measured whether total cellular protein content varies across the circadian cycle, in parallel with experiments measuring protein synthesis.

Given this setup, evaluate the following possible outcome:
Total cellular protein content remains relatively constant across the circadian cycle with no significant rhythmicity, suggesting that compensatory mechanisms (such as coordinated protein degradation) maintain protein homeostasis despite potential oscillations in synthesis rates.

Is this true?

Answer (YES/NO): YES